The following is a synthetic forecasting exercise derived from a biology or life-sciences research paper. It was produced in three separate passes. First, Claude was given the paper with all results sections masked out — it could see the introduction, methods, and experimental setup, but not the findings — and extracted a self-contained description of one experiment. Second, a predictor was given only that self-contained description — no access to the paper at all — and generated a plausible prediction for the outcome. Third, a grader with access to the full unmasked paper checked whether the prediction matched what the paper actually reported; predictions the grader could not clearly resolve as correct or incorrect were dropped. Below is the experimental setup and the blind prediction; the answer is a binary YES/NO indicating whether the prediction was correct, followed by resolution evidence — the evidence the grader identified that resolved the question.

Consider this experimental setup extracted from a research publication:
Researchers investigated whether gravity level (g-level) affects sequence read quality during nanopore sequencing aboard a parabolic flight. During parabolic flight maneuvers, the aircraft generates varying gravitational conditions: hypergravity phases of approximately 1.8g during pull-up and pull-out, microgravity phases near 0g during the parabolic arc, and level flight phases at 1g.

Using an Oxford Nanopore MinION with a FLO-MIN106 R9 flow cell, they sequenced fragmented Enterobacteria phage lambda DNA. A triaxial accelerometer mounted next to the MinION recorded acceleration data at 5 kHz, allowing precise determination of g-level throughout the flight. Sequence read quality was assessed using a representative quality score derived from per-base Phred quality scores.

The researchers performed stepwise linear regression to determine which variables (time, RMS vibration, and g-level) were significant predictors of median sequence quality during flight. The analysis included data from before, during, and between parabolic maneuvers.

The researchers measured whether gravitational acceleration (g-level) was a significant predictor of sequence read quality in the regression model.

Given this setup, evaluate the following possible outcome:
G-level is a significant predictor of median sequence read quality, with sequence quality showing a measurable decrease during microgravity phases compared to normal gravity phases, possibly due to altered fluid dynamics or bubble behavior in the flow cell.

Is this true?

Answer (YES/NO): YES